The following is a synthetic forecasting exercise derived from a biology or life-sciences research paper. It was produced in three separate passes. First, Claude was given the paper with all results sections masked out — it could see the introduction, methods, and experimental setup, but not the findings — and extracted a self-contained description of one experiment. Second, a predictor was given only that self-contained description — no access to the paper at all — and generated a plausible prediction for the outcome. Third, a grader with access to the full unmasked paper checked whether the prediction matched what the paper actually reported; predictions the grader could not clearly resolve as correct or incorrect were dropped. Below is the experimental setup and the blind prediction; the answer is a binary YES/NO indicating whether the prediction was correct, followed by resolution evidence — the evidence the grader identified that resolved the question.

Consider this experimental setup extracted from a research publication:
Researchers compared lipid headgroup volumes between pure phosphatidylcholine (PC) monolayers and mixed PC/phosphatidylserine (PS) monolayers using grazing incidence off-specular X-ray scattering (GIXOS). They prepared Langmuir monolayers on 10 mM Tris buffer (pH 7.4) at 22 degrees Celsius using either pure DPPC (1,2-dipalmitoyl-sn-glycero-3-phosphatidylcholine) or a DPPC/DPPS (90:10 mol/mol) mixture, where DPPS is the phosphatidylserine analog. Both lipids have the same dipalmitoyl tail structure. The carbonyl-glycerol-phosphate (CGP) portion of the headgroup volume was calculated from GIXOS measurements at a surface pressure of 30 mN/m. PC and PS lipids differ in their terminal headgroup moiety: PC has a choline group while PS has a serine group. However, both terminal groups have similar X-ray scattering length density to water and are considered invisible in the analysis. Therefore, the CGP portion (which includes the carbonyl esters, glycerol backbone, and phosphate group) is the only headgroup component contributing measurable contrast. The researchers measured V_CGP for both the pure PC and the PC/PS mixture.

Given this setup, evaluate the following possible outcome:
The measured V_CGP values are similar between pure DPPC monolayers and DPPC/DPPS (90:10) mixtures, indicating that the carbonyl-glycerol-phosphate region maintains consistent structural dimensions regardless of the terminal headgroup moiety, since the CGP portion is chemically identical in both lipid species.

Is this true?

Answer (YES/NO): YES